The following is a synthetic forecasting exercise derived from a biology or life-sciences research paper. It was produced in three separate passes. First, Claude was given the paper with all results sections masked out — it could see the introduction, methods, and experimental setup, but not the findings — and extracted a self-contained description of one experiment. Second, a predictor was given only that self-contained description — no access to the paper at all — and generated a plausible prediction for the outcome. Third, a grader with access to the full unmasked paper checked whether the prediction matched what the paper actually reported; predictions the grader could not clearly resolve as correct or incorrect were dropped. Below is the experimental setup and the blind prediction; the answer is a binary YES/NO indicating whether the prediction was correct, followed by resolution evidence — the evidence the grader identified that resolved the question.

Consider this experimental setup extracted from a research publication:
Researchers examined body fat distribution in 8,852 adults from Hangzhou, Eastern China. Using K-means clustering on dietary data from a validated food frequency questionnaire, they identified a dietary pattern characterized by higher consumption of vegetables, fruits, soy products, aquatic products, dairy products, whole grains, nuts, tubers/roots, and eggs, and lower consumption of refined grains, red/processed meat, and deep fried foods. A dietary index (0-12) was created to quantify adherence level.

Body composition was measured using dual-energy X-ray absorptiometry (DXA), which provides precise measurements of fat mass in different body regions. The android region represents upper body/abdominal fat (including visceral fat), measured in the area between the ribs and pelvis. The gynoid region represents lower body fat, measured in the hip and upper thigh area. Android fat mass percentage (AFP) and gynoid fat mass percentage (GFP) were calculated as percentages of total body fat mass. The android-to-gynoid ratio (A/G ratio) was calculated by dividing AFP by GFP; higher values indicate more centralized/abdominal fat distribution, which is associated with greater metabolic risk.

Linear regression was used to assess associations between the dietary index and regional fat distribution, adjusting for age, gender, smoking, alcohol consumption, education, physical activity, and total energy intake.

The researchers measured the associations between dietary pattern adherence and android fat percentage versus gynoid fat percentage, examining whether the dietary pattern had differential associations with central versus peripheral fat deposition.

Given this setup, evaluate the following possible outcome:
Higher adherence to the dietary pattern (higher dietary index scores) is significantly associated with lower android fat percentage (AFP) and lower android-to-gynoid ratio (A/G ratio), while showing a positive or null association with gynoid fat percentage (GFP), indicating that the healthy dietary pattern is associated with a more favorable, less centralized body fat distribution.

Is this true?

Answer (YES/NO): YES